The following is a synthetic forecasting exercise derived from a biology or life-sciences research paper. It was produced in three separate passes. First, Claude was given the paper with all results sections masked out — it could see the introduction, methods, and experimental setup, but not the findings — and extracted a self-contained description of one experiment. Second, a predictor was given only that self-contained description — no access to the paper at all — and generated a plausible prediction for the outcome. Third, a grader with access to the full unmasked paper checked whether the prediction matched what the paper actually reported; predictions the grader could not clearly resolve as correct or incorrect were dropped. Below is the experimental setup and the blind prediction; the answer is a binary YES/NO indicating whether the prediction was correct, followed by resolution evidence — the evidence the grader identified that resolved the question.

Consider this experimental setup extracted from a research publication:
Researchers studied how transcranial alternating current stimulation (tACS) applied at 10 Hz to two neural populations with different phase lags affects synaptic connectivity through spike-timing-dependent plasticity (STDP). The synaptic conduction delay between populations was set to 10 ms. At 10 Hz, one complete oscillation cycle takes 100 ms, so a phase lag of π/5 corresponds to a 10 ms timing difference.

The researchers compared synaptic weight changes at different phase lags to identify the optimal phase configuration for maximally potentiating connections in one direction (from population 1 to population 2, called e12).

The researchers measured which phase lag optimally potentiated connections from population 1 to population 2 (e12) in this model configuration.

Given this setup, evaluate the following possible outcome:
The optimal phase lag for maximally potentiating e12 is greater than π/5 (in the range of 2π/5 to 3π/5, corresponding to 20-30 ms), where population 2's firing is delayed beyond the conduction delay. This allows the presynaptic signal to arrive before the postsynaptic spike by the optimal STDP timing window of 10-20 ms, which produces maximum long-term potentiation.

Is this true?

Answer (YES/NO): NO